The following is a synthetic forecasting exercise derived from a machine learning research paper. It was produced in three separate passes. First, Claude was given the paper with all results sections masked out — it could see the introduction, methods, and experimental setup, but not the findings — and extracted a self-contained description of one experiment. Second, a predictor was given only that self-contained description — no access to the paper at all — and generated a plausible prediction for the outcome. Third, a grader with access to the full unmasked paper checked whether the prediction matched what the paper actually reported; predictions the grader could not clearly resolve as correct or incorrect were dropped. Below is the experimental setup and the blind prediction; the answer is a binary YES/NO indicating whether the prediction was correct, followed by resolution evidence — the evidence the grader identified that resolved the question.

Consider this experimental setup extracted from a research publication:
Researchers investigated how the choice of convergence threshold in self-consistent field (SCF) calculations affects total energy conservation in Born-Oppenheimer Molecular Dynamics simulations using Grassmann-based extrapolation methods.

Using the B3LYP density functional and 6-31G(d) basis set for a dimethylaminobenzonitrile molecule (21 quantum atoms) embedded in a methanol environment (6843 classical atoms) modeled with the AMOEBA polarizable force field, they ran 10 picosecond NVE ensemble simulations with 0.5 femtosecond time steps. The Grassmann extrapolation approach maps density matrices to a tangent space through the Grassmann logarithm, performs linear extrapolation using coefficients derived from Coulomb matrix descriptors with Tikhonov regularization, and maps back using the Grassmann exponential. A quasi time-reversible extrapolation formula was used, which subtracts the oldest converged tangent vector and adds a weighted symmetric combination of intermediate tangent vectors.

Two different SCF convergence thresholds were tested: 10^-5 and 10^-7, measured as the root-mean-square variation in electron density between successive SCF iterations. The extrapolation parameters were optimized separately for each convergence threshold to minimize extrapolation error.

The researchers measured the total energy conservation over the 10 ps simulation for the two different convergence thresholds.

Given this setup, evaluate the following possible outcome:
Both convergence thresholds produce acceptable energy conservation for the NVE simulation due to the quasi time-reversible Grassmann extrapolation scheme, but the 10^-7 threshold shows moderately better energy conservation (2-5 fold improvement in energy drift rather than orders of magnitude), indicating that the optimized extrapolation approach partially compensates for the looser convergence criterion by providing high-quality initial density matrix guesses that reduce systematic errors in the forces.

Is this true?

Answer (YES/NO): NO